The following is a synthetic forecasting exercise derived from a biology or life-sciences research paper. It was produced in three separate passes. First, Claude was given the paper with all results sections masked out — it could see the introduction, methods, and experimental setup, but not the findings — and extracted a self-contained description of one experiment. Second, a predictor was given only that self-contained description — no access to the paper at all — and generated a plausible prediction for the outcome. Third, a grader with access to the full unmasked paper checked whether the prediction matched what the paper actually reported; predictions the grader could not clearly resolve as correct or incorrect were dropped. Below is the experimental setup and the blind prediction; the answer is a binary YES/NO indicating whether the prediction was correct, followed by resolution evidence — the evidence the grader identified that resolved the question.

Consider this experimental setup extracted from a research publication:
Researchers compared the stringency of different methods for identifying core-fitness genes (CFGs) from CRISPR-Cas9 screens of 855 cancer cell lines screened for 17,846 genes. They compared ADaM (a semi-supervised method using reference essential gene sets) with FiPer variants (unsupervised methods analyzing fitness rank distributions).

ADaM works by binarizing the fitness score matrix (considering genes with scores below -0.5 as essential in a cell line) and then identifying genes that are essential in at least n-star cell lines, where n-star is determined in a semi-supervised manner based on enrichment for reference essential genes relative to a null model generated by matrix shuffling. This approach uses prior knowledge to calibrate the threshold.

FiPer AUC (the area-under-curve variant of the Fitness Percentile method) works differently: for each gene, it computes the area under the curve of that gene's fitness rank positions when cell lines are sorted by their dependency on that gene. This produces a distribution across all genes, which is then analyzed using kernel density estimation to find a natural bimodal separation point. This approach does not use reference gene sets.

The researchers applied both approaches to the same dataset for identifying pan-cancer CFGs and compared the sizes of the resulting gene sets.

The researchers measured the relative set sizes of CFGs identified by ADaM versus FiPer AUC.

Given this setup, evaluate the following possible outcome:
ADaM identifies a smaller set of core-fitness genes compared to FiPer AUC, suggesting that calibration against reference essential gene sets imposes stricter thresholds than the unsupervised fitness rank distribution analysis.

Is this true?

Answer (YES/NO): YES